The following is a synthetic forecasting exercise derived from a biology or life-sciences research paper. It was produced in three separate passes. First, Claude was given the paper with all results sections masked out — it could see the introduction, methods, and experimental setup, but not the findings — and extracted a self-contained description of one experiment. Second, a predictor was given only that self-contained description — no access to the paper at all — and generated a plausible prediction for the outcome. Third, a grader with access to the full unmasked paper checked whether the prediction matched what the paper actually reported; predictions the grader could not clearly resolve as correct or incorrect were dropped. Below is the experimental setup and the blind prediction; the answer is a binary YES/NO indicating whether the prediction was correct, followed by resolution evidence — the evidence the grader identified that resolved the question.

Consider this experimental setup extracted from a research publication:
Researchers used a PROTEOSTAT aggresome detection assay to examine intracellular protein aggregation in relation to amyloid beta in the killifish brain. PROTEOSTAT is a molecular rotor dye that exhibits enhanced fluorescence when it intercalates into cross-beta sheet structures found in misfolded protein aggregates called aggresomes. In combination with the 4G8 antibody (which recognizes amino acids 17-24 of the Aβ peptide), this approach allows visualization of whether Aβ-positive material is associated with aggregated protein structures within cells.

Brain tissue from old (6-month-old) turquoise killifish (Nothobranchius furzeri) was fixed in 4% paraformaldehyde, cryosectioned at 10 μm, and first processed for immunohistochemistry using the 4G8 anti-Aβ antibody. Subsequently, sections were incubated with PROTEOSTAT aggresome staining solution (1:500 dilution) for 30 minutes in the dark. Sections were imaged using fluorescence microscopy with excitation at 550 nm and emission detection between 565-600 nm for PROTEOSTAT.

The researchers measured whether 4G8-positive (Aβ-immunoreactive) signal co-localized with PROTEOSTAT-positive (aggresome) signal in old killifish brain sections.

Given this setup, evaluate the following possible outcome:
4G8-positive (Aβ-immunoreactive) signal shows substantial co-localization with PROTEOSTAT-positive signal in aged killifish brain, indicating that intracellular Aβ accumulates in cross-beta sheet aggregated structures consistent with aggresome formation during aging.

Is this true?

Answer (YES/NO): NO